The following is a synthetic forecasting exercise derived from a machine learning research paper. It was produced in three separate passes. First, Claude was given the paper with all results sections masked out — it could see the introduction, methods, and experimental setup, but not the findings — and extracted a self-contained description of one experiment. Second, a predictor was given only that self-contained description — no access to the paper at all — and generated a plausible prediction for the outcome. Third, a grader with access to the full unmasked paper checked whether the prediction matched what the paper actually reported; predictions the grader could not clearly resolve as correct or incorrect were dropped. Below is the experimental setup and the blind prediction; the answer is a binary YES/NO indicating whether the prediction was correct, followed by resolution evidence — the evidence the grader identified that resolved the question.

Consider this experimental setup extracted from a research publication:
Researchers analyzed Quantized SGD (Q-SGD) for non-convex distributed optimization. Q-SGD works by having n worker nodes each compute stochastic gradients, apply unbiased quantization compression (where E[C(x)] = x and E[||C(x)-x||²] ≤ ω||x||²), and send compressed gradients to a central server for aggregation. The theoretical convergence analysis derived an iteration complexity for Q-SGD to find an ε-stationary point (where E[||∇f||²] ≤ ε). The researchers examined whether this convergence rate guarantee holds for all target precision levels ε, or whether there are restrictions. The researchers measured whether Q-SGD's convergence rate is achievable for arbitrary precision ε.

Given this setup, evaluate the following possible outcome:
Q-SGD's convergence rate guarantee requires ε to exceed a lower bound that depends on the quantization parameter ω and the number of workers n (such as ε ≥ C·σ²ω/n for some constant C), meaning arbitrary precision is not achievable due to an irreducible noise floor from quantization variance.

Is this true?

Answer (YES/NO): YES